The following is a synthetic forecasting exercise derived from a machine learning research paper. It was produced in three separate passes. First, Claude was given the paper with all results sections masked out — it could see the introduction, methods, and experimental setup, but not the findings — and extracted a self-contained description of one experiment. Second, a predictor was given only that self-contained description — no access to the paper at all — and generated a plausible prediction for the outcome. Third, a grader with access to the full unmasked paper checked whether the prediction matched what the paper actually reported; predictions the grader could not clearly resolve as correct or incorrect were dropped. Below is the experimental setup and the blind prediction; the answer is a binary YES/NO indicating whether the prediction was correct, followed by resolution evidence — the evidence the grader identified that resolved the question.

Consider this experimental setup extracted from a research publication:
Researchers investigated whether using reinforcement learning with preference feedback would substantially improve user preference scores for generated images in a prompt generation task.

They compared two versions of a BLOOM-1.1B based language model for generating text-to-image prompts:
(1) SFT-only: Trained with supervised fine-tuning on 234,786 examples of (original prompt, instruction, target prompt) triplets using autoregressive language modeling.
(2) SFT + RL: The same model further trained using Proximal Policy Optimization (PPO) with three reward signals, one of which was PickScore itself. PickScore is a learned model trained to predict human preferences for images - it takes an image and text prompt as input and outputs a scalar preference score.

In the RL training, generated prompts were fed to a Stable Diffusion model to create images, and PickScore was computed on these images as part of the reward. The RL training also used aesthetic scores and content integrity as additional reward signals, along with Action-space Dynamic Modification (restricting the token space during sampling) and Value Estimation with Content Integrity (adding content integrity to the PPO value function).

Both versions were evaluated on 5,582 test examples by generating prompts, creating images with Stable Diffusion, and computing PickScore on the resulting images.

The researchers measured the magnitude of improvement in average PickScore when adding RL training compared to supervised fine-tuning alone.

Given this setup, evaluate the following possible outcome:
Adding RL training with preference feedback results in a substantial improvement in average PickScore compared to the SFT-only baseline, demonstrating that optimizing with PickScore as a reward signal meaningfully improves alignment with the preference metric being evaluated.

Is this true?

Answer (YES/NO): NO